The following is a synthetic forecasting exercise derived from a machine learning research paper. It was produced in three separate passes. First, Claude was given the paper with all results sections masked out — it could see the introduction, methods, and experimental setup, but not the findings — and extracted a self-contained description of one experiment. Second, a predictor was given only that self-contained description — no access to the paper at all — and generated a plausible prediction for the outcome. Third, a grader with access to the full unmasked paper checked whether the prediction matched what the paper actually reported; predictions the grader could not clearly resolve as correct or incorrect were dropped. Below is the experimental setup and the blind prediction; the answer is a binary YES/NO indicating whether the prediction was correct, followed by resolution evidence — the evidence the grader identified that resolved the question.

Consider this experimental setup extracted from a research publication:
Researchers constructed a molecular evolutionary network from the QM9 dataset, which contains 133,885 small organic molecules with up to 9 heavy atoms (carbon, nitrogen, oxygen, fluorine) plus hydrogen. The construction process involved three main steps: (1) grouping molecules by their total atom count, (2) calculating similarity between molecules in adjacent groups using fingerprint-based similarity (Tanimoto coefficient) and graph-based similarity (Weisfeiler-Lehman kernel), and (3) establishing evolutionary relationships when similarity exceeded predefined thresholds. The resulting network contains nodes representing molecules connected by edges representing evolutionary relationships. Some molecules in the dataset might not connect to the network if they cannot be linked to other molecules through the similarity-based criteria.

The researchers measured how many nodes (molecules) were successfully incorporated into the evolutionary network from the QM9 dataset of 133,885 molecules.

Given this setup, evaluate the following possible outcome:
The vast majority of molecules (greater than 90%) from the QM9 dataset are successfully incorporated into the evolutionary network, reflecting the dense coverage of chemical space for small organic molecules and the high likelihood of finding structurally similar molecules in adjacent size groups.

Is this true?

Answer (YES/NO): YES